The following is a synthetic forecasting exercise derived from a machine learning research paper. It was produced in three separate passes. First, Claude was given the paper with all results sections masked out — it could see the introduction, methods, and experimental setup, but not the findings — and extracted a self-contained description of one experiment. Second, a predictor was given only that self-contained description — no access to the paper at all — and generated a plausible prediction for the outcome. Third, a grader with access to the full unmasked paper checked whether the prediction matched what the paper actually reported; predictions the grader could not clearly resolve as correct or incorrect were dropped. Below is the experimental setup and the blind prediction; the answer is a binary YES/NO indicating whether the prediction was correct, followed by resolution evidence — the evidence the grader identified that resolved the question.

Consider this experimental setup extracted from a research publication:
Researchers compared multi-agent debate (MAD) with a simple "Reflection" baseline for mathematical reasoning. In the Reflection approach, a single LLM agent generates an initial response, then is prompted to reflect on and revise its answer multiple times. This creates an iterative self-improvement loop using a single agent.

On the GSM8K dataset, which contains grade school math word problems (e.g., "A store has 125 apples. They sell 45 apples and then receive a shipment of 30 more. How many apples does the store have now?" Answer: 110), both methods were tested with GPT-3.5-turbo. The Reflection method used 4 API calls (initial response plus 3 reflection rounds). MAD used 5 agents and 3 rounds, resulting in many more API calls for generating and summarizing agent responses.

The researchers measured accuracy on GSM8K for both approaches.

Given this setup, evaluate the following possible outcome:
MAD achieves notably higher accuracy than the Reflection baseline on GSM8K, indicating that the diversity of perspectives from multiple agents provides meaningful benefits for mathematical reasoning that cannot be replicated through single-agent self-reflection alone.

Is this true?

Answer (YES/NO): YES